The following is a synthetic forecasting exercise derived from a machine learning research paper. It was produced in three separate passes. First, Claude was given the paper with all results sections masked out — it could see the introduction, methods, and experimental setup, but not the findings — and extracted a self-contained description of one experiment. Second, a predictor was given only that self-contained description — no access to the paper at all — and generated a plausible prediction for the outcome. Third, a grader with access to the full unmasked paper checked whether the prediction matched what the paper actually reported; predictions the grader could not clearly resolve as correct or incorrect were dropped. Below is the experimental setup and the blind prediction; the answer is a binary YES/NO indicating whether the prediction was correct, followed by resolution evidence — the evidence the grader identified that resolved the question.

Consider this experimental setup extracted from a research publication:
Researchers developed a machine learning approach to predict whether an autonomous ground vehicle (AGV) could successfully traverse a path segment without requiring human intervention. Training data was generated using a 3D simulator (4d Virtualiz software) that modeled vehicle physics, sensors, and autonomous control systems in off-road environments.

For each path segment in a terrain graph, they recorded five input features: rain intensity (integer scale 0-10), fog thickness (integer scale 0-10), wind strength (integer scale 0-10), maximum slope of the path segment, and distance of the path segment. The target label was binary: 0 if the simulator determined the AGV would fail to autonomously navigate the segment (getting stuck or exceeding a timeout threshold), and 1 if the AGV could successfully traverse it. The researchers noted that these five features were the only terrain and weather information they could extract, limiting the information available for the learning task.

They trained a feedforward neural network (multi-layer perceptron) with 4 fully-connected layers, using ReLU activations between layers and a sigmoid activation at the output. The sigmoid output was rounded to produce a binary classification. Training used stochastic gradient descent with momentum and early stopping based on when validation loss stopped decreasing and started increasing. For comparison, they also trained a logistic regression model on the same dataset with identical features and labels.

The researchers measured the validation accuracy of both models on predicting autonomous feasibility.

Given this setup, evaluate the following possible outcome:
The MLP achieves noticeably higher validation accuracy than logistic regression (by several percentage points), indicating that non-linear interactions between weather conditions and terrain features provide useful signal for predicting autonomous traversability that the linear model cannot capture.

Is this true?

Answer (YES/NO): YES